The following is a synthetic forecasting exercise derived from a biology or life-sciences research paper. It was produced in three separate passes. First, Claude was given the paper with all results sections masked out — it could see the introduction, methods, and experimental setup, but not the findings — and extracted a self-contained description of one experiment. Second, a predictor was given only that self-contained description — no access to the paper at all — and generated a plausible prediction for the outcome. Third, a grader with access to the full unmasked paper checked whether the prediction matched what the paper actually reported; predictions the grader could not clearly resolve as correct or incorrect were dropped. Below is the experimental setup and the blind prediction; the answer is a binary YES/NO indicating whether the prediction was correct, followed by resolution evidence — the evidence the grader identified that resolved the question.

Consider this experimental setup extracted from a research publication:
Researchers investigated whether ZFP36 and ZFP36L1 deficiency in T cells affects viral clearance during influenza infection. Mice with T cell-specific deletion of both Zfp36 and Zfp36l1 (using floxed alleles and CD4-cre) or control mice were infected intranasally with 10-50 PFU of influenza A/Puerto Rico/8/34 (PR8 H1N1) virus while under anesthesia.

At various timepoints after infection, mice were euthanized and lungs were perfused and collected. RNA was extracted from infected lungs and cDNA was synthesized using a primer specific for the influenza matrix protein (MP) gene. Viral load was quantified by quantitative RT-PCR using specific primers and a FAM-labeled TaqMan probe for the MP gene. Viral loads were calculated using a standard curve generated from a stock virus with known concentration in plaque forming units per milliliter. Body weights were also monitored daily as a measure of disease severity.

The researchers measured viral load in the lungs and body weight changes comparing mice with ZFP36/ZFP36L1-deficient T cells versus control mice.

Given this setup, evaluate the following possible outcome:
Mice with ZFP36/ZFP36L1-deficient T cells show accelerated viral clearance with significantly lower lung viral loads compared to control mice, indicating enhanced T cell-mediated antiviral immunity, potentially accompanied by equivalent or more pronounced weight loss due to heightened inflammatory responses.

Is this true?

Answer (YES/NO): NO